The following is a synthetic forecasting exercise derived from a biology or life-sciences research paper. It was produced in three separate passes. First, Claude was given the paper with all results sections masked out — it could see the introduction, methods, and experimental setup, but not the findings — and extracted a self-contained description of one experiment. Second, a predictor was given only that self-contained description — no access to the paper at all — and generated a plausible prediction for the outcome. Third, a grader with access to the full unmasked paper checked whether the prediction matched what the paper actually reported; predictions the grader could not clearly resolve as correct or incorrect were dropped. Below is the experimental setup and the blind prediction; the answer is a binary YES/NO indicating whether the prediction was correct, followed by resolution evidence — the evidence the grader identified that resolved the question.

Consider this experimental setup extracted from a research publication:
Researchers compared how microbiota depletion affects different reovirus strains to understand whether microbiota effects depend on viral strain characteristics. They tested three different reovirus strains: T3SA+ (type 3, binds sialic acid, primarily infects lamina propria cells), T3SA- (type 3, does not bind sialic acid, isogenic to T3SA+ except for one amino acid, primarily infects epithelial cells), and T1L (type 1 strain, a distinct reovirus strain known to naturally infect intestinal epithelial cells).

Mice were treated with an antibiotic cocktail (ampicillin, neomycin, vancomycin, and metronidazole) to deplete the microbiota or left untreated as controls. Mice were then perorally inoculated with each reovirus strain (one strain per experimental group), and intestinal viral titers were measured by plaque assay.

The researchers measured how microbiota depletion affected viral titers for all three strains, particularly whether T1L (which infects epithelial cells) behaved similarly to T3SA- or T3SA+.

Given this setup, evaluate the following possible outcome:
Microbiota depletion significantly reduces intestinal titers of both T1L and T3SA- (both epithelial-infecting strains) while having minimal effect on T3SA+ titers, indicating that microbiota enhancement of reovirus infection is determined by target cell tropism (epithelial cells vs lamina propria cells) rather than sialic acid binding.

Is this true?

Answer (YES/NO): NO